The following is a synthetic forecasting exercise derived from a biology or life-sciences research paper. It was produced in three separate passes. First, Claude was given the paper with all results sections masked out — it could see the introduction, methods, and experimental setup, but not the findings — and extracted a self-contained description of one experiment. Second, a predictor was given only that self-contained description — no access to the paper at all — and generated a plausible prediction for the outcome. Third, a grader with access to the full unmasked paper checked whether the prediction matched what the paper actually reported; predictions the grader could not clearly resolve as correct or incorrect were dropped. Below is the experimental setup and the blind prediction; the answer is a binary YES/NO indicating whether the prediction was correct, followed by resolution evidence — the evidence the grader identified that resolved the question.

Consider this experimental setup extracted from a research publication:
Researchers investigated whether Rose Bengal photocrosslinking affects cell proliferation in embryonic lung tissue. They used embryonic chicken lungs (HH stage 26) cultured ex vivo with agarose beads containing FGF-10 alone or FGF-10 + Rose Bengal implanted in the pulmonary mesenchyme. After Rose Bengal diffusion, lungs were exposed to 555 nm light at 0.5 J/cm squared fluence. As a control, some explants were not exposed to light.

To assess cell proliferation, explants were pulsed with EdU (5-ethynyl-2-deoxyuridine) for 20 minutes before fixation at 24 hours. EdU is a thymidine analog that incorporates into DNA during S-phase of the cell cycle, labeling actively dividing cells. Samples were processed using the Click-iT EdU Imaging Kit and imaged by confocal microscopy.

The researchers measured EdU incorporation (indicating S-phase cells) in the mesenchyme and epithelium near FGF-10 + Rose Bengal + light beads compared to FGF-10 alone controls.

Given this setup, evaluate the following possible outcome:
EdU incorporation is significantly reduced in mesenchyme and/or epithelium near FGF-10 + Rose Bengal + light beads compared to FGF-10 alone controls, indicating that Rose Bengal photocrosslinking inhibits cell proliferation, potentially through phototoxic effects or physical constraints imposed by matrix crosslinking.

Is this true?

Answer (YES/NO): NO